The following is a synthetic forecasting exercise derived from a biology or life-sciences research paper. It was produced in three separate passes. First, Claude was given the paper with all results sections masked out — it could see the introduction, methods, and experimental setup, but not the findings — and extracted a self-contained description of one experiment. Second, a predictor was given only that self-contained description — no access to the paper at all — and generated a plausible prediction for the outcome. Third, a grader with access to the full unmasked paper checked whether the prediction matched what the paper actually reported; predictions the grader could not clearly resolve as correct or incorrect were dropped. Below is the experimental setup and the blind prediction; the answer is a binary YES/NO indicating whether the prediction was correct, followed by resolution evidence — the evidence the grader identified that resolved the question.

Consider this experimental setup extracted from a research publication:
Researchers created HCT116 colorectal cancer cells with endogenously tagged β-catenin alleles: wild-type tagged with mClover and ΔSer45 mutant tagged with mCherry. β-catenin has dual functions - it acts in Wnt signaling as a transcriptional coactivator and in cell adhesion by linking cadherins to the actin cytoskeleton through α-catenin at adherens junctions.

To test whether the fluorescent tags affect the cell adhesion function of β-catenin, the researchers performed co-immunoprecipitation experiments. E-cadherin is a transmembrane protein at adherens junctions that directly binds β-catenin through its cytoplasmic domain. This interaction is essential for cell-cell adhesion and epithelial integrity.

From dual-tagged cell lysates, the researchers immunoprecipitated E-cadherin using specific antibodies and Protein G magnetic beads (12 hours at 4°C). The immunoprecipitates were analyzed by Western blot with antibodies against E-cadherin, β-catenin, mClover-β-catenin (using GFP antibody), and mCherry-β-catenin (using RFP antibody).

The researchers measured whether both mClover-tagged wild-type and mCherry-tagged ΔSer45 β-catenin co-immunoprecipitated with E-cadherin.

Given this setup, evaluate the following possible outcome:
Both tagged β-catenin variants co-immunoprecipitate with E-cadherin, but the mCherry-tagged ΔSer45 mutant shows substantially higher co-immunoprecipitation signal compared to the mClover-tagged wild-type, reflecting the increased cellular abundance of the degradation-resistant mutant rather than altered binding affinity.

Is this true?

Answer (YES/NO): NO